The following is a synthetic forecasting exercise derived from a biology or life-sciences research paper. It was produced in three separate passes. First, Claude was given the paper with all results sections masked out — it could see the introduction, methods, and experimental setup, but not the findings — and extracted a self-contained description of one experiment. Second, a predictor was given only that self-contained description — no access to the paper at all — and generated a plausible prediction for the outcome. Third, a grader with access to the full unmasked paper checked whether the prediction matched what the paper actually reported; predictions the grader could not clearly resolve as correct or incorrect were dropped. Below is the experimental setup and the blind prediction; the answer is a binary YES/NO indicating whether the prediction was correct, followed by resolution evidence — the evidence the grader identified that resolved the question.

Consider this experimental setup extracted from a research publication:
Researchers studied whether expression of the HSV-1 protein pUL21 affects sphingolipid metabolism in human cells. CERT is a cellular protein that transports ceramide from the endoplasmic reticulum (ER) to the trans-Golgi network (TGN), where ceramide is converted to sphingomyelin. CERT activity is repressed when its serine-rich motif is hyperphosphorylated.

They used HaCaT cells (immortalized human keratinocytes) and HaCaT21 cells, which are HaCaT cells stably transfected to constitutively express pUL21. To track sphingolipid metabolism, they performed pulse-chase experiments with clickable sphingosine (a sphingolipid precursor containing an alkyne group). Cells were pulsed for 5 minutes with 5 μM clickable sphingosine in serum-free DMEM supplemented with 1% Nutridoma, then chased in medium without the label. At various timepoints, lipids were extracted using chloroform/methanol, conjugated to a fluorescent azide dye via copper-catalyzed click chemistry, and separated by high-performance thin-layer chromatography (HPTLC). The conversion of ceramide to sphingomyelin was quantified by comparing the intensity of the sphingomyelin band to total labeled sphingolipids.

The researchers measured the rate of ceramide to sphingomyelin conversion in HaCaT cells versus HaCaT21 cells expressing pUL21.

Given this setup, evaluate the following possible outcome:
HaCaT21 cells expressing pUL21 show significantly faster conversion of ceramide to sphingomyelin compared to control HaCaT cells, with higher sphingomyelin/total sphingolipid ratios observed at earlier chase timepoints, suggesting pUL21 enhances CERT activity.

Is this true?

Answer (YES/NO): YES